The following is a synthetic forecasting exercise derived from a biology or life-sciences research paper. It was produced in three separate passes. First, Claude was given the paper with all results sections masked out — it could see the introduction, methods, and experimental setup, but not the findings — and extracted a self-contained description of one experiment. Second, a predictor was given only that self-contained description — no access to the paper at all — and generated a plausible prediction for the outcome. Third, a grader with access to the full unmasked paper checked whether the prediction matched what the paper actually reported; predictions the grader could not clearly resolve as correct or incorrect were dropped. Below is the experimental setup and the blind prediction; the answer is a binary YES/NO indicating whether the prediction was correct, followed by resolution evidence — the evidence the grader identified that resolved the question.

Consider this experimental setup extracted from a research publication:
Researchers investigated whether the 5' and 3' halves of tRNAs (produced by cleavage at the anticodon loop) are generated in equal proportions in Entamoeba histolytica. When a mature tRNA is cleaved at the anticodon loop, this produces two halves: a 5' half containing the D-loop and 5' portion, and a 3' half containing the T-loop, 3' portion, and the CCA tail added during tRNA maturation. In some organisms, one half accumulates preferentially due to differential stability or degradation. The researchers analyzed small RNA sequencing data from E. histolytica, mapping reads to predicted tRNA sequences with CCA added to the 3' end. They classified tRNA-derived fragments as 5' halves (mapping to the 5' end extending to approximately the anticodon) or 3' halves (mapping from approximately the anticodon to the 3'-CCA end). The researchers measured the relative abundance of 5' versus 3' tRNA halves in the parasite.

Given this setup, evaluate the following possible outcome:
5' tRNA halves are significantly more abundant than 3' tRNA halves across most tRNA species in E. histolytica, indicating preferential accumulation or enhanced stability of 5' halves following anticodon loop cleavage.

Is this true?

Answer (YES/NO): YES